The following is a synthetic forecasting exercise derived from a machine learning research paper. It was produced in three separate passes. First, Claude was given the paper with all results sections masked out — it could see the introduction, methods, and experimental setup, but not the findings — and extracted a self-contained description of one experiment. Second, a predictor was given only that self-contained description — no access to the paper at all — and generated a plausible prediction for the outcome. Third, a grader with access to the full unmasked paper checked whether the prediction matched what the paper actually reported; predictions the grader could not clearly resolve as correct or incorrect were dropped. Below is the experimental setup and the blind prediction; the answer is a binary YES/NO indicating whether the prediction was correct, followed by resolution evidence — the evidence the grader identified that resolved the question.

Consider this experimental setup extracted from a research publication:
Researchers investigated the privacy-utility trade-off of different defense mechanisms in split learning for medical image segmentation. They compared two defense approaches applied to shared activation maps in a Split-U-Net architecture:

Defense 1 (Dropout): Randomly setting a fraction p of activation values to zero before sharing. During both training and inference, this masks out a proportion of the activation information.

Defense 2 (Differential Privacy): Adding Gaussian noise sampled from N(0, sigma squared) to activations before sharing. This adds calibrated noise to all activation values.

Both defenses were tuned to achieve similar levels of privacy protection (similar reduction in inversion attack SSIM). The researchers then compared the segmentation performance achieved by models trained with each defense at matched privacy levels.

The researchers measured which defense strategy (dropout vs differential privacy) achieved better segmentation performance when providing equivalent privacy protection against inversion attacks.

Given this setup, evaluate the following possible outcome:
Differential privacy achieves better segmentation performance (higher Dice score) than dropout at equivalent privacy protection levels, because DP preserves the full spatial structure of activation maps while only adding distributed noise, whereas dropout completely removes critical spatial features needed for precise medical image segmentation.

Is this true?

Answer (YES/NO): YES